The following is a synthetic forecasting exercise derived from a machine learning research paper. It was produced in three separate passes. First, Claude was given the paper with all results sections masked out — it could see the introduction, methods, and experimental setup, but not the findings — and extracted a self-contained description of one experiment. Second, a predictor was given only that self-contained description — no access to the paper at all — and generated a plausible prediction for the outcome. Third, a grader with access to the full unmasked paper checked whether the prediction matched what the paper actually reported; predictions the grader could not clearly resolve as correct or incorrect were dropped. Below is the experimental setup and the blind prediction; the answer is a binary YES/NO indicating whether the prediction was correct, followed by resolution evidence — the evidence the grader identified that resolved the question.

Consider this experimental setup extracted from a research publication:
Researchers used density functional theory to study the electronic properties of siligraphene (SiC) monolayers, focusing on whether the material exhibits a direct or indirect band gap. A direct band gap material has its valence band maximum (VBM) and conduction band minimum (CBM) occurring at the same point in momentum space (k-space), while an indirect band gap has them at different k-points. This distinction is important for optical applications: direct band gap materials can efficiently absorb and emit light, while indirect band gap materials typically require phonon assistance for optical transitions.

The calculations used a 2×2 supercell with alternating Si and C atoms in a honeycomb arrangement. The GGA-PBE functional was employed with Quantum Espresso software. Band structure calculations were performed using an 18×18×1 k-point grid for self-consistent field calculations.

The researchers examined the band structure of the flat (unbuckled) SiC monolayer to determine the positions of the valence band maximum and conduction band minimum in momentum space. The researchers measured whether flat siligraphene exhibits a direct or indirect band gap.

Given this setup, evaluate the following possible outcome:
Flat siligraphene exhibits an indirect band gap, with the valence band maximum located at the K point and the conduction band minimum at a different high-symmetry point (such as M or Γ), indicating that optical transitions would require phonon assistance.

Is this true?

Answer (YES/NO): NO